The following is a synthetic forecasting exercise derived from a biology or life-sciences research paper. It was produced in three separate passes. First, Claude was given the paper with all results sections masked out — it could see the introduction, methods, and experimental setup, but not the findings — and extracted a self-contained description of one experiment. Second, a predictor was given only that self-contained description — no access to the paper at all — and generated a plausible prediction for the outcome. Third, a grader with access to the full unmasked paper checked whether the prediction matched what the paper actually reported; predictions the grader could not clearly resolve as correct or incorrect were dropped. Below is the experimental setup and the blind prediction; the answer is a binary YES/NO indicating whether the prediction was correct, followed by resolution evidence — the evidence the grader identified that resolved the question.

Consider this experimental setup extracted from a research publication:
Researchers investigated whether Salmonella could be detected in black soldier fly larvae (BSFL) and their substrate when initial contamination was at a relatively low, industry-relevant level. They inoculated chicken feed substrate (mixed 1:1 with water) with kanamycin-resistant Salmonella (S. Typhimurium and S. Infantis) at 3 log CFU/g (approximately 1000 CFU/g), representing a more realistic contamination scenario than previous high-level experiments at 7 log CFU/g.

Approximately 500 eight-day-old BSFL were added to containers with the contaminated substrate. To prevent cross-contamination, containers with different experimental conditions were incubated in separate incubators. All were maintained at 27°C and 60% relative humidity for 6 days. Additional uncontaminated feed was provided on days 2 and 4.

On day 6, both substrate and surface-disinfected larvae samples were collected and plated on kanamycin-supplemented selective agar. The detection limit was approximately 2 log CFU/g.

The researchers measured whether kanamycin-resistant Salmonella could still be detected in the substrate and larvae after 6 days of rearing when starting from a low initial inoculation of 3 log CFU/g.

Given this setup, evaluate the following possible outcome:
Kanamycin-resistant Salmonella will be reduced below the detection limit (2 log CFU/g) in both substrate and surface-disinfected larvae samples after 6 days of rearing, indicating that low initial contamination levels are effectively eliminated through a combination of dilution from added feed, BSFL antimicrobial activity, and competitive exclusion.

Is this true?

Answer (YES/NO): NO